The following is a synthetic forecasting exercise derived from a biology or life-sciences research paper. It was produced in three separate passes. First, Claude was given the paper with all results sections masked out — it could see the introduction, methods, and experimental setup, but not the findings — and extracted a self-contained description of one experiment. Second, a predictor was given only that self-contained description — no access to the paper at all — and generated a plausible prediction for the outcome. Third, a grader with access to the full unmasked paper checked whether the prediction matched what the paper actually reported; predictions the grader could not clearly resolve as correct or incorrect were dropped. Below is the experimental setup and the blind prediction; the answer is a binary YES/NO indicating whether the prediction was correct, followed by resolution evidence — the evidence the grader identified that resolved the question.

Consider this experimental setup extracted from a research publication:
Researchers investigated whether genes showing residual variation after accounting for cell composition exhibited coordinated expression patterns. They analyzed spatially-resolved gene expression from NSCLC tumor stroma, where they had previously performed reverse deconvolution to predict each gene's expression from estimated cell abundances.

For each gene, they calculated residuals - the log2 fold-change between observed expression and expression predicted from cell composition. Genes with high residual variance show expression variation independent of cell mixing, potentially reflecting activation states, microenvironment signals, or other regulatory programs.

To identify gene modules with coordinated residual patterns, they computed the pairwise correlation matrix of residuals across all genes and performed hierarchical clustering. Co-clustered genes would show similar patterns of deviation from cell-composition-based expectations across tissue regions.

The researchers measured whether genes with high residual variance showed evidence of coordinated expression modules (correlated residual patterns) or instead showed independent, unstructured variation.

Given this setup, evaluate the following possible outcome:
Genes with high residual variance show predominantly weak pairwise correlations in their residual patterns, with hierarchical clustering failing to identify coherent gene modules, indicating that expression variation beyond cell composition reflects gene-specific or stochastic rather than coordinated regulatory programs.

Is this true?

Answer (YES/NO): NO